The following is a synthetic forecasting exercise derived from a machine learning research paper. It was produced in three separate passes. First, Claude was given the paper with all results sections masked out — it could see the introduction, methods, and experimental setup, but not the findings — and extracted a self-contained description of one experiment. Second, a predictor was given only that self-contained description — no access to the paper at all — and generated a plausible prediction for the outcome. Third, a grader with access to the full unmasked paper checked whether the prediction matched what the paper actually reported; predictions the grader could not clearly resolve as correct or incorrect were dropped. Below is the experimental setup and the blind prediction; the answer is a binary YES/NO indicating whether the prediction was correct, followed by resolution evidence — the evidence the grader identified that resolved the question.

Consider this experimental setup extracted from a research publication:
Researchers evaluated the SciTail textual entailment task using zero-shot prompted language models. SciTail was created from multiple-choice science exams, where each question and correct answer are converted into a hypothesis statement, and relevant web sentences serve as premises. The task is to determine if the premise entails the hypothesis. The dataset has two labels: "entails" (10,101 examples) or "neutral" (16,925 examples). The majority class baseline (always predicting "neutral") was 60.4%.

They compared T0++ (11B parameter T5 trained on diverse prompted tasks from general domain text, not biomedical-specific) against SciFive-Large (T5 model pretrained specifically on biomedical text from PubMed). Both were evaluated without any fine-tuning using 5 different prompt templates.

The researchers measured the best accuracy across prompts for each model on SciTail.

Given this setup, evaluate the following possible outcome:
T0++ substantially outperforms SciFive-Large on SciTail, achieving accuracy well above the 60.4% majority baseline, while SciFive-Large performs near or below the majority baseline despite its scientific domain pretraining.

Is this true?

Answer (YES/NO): YES